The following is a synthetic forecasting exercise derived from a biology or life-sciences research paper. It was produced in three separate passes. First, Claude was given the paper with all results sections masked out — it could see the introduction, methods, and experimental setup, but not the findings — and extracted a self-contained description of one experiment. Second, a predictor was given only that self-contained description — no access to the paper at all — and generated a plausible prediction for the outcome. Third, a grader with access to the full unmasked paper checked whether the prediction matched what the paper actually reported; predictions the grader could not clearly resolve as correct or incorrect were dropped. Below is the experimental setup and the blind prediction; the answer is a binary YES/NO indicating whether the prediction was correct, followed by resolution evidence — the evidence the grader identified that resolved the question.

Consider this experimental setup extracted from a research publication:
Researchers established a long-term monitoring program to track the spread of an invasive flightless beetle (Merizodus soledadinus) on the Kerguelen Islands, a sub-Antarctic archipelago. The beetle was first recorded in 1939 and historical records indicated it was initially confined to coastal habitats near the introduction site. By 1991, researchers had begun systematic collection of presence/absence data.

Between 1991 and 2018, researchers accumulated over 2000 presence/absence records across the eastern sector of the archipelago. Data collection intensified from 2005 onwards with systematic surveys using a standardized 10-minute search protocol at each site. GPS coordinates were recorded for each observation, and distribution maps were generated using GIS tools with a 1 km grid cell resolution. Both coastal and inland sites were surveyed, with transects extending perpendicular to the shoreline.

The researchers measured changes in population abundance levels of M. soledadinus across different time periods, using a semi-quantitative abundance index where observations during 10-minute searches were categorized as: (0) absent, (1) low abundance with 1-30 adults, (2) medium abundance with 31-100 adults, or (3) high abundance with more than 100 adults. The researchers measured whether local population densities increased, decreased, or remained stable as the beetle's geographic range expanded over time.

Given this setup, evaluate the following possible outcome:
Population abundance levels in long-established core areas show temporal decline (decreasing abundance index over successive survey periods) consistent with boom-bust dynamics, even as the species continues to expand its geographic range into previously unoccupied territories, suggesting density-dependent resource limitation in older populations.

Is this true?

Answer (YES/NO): NO